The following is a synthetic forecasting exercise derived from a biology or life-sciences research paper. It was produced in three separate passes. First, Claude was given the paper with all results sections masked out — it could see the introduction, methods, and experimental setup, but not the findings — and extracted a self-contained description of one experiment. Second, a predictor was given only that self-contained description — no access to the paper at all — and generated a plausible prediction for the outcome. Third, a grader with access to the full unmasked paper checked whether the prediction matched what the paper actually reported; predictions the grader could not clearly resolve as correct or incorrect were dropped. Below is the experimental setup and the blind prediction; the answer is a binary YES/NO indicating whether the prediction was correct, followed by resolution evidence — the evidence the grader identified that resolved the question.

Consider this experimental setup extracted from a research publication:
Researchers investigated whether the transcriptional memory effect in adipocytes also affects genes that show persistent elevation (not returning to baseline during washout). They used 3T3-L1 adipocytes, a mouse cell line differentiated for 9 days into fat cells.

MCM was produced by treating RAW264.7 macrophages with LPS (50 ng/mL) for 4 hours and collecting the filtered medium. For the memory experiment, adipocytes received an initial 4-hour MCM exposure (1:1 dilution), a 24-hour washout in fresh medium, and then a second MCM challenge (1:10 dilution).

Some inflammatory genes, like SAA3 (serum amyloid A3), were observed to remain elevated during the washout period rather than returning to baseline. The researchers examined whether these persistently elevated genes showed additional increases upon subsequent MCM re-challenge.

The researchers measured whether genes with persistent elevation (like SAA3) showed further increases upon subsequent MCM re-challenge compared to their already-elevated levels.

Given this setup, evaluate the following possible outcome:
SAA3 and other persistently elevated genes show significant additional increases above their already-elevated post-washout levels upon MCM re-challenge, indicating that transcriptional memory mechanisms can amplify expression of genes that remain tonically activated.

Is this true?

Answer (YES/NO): NO